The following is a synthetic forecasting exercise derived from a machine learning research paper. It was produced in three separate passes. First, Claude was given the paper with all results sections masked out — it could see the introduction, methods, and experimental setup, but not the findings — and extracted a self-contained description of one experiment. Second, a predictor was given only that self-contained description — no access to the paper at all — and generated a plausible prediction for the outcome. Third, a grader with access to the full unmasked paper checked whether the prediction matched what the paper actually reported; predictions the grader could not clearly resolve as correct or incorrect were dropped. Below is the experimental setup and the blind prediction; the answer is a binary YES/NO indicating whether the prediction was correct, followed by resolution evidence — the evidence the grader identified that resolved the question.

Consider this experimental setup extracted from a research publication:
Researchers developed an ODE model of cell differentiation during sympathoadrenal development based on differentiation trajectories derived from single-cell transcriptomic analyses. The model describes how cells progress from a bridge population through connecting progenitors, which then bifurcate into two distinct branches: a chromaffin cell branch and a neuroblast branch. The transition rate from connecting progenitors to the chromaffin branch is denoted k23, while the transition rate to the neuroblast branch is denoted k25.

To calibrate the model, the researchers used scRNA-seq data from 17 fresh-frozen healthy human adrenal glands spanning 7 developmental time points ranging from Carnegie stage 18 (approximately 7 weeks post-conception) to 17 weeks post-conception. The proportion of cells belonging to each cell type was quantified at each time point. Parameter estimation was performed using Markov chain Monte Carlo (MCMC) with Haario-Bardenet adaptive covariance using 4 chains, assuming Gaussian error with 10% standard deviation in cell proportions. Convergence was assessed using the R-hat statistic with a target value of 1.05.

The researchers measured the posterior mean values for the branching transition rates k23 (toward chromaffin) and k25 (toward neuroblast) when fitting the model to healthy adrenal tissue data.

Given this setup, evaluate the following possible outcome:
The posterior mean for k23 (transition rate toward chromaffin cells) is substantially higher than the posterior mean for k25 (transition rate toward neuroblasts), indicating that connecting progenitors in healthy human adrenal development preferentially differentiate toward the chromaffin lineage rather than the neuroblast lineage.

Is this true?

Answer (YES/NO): NO